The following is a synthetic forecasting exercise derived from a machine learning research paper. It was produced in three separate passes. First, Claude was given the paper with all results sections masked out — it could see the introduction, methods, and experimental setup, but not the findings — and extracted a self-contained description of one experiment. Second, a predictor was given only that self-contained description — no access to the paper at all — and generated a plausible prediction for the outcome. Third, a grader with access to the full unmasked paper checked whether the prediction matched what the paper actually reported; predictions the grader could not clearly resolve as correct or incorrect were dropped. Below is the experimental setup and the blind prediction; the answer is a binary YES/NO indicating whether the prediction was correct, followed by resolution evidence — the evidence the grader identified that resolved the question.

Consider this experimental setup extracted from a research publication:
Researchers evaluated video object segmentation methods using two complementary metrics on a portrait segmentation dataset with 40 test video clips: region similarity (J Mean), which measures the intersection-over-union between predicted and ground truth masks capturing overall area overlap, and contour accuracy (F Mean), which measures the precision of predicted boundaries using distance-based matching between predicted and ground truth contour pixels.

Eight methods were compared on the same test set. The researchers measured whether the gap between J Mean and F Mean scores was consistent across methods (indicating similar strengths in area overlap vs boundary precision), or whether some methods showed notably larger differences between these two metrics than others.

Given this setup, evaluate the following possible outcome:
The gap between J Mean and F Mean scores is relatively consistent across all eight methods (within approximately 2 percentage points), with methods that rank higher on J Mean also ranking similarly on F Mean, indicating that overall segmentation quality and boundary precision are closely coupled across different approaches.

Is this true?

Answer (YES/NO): NO